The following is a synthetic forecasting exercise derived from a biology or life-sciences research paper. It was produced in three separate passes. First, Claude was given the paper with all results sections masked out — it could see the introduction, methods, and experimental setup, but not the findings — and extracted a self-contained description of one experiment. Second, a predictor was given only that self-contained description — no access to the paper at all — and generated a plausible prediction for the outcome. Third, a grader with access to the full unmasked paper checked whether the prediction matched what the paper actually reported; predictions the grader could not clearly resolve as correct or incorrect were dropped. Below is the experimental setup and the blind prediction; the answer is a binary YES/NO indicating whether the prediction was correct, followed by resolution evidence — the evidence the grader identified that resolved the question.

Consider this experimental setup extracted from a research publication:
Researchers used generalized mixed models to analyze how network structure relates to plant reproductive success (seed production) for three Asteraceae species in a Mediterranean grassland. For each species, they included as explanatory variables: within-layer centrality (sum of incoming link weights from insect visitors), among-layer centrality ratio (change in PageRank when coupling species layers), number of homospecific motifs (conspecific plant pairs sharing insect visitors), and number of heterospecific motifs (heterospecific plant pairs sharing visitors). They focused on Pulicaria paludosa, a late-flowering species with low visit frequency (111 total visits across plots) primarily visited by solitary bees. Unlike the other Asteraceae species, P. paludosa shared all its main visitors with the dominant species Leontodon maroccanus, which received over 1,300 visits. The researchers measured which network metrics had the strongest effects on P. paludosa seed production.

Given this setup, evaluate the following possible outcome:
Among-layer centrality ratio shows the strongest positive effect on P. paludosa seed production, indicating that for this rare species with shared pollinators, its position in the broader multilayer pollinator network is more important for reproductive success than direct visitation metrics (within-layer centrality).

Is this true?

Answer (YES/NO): NO